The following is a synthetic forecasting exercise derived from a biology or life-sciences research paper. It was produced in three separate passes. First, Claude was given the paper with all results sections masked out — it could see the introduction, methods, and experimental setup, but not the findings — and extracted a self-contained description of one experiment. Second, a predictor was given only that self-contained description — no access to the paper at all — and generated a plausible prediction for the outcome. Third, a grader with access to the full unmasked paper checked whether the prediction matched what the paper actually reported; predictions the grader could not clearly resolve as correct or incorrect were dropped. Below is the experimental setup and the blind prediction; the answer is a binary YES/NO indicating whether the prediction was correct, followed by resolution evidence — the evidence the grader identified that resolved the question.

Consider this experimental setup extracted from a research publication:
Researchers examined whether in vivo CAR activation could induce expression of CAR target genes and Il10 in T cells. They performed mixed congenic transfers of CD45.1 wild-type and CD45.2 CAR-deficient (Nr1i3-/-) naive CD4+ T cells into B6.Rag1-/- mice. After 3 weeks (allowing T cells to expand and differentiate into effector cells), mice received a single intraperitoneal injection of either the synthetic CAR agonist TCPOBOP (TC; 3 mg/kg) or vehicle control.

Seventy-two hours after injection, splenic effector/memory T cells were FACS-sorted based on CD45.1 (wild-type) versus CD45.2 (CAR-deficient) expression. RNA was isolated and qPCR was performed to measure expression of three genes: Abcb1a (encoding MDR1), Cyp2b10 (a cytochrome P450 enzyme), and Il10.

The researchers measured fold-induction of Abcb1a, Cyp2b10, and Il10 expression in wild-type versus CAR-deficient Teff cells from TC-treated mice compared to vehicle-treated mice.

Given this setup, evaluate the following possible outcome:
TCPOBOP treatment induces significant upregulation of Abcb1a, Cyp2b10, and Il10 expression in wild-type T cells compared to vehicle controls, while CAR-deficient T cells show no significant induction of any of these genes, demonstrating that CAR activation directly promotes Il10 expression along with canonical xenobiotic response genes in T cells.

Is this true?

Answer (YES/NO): YES